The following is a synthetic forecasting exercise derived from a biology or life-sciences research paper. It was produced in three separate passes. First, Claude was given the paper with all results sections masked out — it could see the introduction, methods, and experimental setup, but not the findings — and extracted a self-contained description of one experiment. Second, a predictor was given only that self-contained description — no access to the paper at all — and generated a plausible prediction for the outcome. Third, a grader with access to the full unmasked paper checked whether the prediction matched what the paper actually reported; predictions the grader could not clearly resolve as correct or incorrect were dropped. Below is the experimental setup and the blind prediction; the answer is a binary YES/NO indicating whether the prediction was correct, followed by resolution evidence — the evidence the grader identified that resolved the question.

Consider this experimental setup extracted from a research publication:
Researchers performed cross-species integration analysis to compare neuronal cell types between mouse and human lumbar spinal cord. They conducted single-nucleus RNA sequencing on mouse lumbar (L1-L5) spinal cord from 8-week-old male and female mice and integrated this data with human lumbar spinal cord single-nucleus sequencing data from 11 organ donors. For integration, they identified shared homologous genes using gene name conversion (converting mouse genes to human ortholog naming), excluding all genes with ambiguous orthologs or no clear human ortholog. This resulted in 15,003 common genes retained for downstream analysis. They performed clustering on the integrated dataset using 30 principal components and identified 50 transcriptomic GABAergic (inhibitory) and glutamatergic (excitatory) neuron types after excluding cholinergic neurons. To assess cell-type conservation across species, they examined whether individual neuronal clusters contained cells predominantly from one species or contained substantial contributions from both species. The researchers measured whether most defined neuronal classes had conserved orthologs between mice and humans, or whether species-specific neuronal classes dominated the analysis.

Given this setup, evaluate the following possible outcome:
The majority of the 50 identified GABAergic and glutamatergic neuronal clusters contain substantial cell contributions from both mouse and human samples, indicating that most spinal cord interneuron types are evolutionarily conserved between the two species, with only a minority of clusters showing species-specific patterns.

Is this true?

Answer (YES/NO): YES